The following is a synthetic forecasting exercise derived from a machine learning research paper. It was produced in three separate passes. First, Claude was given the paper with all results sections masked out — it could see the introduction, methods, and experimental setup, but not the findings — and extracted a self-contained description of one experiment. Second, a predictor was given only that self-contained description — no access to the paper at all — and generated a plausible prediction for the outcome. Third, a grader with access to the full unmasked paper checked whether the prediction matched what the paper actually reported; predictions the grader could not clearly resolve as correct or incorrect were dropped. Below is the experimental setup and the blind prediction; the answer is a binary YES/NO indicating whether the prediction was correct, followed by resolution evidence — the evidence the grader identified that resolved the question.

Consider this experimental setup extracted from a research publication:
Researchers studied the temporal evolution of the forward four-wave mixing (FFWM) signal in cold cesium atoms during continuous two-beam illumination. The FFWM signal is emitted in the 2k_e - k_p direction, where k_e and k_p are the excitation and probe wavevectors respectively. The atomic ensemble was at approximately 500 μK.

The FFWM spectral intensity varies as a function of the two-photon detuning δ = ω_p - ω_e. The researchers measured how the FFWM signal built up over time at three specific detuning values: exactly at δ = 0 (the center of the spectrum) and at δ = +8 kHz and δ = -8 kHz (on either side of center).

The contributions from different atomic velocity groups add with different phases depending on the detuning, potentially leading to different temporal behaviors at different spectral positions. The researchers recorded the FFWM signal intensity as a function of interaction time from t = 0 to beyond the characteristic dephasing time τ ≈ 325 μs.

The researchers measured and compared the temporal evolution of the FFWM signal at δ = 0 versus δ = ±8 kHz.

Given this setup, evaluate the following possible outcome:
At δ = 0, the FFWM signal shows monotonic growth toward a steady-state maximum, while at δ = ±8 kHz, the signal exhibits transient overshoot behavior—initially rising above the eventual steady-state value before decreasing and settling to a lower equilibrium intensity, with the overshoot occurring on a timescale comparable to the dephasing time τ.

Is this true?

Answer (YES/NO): NO